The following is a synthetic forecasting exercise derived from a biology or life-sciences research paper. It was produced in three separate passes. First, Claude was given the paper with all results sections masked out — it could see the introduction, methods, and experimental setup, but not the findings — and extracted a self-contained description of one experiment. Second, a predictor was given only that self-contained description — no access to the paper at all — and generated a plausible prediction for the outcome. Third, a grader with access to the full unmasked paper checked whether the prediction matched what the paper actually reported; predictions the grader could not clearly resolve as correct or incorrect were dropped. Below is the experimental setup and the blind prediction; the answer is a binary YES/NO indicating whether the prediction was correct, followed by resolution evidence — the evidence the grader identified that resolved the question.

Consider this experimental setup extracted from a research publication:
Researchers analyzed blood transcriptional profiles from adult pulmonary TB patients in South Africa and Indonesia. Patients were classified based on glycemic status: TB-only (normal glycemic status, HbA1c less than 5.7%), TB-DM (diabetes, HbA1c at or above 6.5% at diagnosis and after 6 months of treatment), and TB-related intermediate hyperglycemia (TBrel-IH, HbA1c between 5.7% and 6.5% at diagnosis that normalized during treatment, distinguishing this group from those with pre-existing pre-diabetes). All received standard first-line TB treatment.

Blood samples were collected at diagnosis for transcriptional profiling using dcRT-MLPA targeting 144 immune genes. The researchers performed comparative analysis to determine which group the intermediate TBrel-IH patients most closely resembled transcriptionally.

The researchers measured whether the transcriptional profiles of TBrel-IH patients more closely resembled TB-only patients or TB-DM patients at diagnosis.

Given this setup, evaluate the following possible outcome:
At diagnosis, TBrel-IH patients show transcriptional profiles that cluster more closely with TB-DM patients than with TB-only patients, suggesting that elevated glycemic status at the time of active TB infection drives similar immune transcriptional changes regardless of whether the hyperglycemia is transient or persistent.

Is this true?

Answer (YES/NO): YES